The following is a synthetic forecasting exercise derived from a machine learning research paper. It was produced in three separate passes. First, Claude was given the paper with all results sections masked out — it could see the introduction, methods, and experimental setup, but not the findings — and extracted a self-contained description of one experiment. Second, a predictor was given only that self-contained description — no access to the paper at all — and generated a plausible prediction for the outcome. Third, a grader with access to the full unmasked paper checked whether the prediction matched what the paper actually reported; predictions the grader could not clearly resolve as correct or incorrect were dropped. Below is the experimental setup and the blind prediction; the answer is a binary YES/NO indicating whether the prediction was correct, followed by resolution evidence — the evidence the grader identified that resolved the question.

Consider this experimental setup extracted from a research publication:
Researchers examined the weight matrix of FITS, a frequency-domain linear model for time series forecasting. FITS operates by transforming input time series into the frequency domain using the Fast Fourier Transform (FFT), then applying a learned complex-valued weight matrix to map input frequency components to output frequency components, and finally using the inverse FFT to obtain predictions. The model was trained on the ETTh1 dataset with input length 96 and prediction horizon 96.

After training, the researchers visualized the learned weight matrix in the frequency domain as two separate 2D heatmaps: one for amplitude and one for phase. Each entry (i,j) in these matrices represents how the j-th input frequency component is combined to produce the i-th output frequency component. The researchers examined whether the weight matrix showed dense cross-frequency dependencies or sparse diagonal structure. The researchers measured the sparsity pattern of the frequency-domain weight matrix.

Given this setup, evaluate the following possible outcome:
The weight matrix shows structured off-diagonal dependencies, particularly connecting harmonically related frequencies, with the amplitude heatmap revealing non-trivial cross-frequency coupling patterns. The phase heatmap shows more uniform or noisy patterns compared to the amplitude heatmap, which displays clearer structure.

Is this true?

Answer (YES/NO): NO